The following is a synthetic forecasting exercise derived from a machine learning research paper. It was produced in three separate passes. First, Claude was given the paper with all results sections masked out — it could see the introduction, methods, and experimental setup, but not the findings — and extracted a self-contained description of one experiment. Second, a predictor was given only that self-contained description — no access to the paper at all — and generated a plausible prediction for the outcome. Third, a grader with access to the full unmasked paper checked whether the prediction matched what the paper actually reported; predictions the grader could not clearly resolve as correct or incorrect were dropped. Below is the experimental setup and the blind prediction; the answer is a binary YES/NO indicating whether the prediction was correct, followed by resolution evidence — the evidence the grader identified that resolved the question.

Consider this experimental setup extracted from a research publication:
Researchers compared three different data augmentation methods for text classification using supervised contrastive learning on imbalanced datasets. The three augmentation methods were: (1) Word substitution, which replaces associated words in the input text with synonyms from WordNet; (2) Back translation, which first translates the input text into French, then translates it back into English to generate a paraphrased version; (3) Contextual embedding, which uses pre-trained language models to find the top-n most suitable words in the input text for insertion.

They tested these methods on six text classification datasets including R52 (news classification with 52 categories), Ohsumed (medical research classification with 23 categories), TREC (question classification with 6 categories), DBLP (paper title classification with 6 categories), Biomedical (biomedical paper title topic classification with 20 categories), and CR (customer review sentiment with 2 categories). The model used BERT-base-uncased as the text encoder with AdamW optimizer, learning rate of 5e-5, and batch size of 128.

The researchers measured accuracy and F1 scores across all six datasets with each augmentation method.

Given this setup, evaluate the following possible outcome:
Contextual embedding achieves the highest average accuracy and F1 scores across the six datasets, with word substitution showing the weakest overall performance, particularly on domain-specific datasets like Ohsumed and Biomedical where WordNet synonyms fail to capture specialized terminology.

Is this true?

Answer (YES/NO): NO